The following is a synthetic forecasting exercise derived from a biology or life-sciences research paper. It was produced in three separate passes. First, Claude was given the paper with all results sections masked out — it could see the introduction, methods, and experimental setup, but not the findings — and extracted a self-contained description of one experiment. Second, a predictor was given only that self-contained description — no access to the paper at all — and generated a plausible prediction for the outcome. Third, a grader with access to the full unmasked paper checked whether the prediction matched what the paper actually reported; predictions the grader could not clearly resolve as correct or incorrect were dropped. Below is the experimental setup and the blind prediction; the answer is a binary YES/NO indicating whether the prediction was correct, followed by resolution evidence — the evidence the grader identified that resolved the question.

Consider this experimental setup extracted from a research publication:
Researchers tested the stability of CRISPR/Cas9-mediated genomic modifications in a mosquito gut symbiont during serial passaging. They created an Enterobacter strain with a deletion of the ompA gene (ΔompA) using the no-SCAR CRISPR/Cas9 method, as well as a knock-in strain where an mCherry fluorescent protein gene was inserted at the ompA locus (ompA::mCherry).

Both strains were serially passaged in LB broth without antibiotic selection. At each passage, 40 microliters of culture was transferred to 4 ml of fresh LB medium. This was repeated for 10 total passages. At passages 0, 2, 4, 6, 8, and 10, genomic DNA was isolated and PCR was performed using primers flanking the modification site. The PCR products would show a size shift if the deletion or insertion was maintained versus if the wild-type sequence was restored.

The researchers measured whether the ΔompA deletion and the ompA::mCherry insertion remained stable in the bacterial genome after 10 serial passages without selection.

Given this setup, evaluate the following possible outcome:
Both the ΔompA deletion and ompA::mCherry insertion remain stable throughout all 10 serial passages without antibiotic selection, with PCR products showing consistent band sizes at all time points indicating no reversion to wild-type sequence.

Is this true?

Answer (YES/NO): YES